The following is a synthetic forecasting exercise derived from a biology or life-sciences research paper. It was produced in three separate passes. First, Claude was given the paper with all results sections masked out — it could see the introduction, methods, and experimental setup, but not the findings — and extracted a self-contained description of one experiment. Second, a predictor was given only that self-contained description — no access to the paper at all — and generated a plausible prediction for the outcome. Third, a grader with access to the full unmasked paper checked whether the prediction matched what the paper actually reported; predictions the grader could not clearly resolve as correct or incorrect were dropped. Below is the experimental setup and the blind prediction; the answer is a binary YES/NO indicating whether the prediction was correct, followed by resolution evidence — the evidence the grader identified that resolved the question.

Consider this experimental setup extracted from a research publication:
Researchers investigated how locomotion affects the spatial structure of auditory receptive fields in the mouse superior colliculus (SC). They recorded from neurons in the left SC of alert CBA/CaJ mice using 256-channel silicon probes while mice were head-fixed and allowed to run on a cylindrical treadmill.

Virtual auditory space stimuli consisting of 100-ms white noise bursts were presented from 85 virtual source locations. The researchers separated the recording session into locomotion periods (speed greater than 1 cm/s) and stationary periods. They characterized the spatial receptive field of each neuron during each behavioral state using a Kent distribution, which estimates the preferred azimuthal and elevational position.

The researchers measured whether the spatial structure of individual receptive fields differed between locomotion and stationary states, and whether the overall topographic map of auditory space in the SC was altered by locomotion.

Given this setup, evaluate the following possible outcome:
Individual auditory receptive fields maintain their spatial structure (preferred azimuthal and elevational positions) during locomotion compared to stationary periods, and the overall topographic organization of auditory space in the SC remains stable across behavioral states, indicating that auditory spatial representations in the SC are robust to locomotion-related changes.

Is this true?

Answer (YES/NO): YES